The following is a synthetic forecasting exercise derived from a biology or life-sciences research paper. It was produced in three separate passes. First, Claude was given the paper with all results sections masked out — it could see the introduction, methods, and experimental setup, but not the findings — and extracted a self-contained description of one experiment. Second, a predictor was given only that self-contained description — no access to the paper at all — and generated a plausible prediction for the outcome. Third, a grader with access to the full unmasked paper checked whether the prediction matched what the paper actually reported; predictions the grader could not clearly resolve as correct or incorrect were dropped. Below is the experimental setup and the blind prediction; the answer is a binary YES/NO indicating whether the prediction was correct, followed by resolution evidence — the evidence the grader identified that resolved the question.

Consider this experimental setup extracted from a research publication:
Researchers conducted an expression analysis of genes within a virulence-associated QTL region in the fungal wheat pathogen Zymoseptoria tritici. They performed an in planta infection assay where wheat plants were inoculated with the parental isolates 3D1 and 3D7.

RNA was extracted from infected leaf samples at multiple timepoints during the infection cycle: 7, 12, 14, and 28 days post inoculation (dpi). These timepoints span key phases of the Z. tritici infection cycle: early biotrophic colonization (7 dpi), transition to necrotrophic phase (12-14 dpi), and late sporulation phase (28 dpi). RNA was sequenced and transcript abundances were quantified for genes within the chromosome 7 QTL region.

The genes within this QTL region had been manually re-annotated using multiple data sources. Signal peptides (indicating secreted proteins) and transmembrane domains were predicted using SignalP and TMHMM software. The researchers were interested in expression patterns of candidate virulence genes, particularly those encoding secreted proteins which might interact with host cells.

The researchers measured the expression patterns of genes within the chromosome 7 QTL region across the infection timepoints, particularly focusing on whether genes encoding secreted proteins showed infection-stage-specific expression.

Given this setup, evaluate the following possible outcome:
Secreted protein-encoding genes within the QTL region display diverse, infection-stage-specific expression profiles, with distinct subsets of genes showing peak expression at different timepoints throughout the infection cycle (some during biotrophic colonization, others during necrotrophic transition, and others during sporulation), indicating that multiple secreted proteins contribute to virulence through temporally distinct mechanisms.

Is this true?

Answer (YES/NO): YES